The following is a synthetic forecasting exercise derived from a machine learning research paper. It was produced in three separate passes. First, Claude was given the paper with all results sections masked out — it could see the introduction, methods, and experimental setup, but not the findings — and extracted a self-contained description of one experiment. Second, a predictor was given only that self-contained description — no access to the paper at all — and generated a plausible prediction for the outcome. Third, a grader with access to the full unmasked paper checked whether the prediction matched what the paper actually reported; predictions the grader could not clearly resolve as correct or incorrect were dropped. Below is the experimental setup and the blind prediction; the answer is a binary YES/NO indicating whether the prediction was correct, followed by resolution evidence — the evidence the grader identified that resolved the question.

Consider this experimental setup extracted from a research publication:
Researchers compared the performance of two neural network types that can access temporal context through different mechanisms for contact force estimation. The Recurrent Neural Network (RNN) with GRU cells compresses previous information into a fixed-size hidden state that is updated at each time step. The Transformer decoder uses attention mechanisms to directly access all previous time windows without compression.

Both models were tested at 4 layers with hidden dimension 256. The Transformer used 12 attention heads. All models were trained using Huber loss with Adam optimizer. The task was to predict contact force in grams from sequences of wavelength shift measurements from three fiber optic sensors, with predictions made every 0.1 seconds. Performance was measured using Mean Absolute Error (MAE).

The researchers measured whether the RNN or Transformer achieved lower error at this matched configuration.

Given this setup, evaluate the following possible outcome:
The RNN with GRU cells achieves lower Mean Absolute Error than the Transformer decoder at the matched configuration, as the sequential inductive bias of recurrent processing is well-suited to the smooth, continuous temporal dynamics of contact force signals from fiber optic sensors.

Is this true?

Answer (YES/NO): YES